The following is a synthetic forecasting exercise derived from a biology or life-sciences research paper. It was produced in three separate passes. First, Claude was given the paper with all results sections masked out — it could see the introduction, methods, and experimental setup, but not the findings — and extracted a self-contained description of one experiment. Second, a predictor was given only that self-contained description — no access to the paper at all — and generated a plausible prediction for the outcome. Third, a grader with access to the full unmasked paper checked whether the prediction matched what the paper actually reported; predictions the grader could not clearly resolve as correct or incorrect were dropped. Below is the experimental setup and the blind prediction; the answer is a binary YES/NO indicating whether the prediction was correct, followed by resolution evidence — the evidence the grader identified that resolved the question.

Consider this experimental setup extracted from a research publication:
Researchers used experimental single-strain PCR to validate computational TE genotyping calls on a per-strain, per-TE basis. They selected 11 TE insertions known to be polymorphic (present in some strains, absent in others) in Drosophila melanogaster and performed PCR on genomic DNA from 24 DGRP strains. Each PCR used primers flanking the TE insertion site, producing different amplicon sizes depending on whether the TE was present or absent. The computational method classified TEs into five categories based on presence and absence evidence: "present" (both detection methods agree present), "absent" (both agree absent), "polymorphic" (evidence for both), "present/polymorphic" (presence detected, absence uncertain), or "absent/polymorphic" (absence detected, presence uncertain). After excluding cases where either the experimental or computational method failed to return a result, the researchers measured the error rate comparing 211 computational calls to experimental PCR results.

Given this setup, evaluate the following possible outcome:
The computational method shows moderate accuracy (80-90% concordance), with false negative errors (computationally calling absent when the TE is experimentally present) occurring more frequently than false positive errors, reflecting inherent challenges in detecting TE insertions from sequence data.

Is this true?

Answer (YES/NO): NO